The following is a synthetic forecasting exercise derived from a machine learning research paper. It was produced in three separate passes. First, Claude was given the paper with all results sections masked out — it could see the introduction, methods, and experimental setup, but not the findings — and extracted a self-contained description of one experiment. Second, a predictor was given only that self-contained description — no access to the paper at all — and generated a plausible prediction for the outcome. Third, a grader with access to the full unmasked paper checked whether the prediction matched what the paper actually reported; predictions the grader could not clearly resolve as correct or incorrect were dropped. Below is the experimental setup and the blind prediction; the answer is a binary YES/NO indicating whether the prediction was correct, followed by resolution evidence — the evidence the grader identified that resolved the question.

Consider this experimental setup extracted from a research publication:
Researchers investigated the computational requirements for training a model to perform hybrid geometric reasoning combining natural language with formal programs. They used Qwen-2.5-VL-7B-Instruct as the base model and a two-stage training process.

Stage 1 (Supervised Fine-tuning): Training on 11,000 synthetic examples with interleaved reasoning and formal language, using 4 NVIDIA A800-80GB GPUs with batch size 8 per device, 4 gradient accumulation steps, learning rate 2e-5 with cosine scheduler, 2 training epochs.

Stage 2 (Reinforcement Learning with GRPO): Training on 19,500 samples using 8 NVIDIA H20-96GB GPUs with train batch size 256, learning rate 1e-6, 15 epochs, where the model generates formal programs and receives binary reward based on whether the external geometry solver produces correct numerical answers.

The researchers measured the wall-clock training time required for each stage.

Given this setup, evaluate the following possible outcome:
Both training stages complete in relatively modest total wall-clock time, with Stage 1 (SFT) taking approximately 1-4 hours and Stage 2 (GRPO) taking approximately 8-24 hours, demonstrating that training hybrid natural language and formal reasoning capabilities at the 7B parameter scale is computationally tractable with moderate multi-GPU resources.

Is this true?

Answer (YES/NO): NO